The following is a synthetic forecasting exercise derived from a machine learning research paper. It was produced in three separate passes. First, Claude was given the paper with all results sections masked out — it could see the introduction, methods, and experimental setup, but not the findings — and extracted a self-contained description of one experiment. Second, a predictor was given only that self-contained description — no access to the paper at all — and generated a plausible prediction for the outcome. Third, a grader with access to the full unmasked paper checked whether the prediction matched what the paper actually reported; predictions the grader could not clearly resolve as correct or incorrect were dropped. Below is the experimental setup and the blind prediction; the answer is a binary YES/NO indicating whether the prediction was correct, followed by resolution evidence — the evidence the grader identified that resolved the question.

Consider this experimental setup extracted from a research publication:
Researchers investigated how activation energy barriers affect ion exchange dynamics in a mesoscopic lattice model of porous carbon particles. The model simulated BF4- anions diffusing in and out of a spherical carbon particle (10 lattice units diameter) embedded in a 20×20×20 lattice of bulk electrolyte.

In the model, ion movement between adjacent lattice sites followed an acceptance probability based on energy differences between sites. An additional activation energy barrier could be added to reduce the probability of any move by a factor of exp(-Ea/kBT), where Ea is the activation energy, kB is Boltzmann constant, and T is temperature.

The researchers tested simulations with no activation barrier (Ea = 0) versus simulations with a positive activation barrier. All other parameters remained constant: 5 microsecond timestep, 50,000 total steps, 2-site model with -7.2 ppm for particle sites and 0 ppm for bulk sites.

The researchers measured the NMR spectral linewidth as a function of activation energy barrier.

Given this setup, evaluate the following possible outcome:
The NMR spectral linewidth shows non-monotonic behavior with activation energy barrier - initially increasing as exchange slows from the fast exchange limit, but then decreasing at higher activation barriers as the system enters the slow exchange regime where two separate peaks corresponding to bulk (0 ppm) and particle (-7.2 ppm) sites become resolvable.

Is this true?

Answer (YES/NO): YES